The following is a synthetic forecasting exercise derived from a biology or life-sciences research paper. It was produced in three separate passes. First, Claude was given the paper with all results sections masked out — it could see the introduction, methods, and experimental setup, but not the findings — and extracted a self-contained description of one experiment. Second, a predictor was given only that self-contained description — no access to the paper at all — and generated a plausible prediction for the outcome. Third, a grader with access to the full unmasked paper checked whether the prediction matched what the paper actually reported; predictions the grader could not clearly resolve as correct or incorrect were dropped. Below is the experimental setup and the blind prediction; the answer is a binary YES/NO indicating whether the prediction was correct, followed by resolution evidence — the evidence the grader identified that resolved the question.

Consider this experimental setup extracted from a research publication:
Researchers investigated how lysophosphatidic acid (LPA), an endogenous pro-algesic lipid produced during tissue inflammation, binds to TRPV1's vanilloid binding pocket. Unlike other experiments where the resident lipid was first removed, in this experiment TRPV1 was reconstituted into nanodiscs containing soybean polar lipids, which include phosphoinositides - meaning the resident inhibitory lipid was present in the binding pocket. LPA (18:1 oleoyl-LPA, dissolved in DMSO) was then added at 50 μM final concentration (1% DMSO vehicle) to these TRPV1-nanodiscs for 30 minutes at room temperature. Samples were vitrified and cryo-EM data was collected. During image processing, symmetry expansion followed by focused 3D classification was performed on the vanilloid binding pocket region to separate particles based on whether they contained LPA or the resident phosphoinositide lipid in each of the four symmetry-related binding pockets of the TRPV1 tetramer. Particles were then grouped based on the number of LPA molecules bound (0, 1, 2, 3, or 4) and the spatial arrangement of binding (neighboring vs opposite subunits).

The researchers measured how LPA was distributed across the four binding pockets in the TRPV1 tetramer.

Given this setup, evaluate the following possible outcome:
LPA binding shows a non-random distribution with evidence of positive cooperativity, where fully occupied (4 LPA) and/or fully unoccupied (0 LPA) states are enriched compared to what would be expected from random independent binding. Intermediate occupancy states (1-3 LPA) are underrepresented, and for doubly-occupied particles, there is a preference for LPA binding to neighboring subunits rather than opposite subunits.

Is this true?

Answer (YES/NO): NO